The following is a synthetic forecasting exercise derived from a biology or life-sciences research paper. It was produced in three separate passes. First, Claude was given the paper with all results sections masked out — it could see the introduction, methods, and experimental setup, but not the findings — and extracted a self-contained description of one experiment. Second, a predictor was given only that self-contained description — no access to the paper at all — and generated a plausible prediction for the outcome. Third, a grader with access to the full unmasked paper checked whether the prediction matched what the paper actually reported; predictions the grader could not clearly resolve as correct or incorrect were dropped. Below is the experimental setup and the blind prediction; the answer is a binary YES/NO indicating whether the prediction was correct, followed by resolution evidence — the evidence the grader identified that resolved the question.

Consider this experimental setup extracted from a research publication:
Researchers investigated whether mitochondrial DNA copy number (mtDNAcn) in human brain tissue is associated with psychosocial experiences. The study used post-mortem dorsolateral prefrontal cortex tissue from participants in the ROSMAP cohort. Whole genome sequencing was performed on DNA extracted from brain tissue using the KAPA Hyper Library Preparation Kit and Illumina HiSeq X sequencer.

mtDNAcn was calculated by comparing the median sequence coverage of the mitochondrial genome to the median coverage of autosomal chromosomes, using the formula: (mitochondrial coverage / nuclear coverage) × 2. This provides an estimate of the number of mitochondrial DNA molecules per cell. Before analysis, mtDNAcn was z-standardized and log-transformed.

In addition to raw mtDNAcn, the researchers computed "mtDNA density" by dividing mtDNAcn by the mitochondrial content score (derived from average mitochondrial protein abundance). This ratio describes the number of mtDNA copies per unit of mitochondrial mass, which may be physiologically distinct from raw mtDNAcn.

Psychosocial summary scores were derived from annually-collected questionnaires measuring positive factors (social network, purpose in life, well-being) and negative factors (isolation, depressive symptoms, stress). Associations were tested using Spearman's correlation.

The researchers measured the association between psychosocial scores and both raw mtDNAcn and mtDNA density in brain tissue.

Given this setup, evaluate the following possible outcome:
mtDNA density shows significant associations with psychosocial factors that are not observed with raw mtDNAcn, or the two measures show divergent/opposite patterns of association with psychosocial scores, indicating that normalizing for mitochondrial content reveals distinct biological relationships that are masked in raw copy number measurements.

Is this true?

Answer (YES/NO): NO